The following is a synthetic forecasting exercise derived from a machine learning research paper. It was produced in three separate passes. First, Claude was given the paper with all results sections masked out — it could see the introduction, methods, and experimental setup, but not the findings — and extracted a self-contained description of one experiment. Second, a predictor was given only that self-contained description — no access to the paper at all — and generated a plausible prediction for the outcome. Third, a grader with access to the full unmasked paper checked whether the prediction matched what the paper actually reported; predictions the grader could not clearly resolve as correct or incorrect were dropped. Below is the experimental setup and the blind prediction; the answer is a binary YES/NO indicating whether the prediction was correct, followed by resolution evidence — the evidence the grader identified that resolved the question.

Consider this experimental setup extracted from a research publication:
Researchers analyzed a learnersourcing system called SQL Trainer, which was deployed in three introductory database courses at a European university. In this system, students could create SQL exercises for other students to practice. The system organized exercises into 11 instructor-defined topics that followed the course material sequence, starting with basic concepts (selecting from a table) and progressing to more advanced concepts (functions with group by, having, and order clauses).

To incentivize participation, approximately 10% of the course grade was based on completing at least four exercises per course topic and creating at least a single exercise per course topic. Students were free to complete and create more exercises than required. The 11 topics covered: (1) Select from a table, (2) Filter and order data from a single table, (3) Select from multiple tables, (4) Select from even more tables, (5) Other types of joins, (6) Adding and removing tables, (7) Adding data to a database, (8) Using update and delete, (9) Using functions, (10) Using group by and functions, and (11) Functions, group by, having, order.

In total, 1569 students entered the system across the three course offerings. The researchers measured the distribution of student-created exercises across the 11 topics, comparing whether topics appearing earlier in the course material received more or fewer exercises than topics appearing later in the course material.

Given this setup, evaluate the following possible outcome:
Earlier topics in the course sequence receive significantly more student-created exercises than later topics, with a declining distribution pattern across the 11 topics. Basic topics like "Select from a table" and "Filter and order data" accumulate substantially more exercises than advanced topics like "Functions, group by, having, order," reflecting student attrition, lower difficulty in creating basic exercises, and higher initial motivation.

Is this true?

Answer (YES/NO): YES